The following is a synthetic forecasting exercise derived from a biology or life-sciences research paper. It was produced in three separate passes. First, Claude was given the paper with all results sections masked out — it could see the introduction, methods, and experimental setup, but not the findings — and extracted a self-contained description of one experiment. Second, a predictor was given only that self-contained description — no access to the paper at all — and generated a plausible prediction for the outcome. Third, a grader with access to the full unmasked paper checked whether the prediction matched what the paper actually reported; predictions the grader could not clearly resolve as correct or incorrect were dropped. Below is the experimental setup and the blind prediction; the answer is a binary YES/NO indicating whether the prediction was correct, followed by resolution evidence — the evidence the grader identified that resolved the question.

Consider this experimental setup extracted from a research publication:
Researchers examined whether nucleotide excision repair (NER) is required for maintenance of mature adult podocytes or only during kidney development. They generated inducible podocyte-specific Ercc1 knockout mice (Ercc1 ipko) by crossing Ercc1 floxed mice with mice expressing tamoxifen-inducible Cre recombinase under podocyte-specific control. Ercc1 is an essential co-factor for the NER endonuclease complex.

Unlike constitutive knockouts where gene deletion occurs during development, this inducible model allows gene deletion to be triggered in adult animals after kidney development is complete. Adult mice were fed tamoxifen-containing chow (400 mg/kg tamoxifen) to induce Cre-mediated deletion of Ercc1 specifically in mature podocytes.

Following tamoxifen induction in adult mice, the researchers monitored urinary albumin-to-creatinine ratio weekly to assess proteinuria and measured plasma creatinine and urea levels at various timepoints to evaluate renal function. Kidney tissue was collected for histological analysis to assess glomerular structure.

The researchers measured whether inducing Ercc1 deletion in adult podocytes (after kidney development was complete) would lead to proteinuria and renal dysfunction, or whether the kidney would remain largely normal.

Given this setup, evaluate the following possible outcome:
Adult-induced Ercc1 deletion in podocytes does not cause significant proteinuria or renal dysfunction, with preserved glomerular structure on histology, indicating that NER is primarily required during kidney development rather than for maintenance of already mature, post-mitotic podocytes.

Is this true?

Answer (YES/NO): NO